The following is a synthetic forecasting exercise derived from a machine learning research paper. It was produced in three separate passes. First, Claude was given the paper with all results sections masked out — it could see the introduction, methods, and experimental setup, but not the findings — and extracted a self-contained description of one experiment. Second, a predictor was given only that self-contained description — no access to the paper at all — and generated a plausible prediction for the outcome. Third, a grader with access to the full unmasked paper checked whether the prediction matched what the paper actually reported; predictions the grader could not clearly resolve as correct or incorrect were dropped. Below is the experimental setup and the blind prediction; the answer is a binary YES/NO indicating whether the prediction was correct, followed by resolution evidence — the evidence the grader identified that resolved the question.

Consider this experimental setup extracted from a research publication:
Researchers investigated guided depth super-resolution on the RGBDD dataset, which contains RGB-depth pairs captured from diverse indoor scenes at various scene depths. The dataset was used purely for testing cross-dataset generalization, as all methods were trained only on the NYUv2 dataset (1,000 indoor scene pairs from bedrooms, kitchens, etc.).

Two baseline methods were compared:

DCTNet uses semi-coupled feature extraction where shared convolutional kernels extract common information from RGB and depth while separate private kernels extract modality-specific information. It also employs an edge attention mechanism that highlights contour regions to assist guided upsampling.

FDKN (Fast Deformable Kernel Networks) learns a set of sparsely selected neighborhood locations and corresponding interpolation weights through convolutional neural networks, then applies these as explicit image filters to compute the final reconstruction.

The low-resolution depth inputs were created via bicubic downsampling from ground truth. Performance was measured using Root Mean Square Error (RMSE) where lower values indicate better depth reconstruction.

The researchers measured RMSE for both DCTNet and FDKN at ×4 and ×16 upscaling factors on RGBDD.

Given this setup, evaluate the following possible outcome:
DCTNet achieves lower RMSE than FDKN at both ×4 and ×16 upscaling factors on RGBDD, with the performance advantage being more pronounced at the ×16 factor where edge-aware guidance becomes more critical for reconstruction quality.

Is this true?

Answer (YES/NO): YES